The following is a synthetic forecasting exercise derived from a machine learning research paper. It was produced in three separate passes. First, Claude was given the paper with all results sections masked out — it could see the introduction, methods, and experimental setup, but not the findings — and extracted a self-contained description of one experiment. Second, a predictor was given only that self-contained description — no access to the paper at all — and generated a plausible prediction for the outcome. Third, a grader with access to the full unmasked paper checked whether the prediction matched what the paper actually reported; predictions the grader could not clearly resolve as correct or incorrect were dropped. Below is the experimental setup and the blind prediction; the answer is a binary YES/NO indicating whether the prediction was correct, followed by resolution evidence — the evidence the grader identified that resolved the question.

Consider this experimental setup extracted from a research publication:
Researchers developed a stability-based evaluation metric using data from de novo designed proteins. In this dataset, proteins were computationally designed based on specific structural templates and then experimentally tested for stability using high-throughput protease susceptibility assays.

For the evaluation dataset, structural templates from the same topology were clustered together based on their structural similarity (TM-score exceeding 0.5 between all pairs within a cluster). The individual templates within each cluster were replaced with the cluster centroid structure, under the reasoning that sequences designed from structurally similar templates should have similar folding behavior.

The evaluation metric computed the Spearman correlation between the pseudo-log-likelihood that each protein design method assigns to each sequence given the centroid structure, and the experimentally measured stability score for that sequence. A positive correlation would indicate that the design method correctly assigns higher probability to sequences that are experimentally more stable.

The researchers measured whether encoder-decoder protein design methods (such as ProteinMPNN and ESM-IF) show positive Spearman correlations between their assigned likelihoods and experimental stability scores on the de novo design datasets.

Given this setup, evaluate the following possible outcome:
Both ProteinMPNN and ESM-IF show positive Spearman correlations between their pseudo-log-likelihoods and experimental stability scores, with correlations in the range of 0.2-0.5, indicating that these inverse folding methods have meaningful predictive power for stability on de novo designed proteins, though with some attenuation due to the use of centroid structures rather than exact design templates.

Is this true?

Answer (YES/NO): NO